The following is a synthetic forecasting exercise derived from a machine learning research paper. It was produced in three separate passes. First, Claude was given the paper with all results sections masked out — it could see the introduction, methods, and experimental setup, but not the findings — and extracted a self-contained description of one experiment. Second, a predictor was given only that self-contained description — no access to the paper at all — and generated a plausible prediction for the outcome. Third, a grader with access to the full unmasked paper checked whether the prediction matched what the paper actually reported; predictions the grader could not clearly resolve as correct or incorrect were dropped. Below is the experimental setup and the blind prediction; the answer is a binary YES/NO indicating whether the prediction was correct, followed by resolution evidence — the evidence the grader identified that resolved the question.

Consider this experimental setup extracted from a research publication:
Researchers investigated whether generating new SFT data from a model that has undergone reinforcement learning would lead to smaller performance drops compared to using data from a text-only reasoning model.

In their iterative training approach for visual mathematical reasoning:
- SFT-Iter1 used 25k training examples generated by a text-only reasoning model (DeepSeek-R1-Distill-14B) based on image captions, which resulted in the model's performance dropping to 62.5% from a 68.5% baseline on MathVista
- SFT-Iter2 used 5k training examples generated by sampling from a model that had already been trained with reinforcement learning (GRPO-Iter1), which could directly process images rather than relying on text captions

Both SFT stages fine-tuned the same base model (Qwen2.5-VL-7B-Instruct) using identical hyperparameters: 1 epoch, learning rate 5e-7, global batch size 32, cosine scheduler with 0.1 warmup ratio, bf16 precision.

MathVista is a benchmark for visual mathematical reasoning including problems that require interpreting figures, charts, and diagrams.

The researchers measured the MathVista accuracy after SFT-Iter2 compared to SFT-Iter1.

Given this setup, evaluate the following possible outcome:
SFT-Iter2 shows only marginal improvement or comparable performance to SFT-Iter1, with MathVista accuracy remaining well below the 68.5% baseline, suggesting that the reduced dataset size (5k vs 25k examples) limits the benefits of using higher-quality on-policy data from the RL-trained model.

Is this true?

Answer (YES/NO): NO